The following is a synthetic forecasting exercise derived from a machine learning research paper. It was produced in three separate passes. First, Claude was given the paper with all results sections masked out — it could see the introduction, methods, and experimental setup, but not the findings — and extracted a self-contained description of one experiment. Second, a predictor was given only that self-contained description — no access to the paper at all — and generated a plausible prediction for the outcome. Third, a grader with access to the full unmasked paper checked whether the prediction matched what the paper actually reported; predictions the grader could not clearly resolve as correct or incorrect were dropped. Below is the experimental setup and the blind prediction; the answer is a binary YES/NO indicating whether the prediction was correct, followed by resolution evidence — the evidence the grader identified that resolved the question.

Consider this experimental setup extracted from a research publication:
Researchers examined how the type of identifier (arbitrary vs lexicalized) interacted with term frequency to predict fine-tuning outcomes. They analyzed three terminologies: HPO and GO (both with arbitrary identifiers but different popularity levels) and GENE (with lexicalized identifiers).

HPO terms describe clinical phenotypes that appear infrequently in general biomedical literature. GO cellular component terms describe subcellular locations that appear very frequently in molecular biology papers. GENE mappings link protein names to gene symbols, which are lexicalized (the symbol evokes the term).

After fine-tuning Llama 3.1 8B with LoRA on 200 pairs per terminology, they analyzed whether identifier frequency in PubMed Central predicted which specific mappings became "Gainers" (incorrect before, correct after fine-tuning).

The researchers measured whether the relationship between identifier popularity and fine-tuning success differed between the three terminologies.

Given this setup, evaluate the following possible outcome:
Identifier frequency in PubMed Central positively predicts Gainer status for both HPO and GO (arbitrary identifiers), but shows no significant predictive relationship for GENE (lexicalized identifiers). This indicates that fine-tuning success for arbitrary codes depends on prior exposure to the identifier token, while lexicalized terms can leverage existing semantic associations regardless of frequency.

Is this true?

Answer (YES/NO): NO